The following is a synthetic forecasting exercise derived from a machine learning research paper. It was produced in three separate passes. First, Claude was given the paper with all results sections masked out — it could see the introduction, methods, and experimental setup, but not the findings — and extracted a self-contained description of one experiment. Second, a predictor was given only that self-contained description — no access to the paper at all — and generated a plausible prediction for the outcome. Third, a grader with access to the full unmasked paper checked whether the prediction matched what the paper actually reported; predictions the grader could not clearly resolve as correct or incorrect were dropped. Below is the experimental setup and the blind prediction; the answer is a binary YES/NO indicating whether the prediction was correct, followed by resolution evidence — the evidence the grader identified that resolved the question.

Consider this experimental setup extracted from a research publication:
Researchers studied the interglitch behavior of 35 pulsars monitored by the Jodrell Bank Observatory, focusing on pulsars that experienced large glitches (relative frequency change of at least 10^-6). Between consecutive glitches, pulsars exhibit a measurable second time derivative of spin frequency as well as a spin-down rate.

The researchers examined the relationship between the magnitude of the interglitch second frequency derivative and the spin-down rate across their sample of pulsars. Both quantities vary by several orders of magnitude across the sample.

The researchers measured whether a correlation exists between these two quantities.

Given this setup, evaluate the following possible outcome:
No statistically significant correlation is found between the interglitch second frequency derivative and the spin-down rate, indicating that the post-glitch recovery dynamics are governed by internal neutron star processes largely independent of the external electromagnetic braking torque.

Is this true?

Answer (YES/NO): NO